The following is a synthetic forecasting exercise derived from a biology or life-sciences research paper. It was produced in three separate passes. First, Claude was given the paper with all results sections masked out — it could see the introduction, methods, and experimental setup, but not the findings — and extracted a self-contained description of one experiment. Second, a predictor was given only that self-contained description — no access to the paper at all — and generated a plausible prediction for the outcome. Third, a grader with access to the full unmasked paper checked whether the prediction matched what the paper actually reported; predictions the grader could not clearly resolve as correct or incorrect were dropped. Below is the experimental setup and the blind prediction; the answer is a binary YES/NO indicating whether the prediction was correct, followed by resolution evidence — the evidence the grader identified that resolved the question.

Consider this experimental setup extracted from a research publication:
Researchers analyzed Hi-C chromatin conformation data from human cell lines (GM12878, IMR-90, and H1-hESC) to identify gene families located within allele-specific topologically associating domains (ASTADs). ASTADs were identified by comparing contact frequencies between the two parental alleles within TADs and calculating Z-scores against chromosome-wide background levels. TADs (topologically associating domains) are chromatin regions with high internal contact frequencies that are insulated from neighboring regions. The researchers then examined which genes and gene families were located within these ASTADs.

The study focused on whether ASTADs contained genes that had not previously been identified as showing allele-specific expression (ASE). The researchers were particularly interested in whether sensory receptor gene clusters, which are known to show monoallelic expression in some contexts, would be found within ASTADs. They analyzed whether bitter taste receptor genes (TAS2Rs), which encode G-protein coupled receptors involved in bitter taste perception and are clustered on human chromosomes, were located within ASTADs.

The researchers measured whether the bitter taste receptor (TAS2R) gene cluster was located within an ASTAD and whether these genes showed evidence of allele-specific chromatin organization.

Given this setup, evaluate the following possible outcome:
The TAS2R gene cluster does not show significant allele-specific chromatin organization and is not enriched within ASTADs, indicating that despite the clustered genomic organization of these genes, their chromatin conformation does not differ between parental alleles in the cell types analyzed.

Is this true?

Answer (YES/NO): NO